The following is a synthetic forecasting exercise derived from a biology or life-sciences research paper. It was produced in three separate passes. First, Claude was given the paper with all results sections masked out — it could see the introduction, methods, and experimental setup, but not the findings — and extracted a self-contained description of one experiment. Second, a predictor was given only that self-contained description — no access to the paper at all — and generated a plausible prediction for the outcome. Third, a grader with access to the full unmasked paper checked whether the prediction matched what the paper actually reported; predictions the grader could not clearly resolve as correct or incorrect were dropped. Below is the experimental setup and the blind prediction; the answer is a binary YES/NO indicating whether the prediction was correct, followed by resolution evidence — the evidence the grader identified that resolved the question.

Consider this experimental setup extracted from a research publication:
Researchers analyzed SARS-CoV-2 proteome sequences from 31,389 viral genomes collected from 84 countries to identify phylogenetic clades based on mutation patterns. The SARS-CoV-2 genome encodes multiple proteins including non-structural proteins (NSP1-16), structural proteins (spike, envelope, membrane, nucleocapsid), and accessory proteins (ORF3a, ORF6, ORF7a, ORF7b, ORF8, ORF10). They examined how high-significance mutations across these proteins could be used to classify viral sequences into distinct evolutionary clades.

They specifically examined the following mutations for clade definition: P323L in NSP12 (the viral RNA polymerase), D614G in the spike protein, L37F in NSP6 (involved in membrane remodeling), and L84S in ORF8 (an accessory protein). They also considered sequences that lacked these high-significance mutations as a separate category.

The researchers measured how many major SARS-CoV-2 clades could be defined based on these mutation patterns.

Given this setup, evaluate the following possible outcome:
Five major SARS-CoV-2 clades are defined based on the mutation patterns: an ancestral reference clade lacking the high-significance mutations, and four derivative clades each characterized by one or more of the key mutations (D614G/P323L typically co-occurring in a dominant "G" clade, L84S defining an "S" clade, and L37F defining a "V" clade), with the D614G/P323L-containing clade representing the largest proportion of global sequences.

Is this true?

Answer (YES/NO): NO